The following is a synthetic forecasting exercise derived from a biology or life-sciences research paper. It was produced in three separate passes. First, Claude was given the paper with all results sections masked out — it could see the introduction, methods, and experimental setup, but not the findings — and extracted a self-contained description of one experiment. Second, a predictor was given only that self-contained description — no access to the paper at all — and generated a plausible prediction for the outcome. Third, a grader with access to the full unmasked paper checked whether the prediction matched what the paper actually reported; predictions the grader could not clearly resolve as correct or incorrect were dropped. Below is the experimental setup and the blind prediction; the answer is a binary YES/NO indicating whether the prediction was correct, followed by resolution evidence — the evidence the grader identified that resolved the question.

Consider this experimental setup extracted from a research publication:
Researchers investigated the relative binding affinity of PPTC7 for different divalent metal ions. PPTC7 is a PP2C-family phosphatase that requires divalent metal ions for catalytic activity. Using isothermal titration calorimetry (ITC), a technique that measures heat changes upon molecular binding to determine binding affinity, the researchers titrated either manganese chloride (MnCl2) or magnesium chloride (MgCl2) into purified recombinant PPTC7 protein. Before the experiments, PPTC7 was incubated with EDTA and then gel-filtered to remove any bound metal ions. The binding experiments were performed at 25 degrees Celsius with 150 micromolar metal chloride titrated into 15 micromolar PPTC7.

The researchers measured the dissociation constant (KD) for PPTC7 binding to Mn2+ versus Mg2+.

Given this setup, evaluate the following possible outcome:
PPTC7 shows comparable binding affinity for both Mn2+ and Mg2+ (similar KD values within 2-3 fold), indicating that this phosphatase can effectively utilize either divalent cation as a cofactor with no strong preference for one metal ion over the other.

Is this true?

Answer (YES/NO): NO